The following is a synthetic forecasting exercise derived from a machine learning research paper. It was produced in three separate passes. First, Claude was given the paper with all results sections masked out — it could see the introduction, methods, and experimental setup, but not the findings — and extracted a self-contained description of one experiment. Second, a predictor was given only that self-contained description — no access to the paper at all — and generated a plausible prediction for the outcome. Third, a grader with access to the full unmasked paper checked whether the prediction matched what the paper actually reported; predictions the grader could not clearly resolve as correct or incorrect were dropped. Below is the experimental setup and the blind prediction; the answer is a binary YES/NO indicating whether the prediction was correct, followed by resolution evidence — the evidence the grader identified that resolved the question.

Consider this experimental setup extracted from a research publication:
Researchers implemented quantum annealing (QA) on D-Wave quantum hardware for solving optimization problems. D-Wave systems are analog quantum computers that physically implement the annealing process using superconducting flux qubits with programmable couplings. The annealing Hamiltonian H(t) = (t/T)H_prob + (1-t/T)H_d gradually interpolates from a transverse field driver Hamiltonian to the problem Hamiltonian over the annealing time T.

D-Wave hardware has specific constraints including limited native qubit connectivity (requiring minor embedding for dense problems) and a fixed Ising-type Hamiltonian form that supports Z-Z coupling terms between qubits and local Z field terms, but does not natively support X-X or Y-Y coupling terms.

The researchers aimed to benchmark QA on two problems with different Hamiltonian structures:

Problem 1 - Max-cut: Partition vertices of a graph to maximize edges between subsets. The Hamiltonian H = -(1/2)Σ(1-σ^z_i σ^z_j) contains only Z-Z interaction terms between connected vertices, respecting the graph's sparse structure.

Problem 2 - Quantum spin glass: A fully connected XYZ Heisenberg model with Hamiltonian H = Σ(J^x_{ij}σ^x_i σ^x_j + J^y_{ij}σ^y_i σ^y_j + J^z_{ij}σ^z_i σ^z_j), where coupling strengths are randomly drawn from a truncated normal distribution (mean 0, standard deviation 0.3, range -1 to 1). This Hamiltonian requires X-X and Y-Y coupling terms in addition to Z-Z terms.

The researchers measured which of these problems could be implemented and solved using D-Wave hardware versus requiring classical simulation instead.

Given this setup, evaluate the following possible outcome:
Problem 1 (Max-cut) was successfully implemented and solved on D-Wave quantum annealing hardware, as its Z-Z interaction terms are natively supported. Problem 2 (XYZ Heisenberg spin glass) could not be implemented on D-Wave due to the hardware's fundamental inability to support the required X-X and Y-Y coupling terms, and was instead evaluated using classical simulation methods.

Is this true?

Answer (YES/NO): YES